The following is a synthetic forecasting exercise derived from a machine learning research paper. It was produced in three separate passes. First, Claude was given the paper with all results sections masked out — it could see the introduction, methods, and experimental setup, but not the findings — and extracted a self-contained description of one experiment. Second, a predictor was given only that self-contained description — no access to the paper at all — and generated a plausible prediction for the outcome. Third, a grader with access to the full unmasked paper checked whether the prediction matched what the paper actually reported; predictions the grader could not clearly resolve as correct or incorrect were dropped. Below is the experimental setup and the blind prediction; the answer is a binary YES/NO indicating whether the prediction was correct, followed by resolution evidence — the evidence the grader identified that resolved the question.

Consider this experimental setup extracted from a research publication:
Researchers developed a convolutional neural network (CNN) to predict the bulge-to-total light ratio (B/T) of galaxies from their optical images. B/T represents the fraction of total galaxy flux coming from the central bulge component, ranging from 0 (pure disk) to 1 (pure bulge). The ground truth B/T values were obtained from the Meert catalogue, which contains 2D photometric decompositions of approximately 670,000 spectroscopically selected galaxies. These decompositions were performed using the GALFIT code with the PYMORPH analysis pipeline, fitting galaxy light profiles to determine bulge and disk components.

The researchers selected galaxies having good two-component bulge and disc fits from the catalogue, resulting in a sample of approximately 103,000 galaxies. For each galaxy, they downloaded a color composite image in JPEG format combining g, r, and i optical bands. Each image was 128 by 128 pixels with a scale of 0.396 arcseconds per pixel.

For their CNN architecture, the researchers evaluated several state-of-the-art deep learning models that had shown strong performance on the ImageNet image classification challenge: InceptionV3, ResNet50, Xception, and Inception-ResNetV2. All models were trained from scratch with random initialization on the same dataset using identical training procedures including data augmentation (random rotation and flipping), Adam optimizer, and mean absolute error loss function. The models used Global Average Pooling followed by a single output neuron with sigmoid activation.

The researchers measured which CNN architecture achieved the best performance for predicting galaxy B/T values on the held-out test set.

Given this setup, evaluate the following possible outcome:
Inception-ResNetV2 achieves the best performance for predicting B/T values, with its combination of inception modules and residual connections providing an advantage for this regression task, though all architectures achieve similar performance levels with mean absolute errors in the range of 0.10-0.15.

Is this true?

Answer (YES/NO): NO